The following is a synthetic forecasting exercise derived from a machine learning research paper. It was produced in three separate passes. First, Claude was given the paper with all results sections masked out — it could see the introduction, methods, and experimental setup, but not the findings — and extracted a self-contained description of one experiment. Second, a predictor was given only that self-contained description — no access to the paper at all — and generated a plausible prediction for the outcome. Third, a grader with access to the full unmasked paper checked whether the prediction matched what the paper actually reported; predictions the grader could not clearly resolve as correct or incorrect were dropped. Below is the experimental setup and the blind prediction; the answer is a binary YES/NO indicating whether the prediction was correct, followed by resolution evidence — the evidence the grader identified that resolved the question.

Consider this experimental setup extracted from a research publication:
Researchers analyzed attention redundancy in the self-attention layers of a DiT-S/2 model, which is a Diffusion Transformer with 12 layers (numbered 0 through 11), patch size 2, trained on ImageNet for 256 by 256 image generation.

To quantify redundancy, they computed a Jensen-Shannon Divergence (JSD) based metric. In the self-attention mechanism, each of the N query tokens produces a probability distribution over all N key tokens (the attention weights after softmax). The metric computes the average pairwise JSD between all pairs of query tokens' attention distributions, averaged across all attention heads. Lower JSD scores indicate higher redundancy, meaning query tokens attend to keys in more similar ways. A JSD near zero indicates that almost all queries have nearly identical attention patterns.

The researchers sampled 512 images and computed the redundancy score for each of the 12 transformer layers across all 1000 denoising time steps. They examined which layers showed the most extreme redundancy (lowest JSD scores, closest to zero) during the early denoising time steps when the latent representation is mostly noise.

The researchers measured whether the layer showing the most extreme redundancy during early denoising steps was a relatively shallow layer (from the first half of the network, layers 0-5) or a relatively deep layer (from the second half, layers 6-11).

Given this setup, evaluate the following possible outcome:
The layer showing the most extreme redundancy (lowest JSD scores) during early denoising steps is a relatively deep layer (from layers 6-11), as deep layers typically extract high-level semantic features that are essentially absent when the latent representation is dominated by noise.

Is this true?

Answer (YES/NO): YES